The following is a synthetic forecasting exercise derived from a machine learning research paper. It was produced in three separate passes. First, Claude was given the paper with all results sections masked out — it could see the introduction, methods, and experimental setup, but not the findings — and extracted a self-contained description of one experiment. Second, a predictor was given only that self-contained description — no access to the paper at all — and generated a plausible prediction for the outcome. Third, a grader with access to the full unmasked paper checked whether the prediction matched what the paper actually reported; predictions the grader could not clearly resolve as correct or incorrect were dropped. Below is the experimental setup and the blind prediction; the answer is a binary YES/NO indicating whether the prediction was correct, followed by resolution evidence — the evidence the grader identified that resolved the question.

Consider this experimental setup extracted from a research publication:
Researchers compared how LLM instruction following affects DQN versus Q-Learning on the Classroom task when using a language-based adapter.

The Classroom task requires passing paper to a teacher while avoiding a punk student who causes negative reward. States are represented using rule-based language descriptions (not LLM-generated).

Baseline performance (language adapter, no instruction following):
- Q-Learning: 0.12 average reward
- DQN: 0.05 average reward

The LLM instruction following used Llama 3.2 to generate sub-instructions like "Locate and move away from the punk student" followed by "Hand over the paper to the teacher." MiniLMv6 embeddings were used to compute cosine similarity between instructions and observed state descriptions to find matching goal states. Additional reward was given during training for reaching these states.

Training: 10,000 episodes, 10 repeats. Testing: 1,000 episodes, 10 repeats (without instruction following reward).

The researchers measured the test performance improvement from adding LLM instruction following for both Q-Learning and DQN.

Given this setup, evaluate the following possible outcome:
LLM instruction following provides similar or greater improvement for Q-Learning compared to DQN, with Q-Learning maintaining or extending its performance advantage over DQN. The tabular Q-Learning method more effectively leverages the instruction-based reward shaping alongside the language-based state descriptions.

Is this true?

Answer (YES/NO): NO